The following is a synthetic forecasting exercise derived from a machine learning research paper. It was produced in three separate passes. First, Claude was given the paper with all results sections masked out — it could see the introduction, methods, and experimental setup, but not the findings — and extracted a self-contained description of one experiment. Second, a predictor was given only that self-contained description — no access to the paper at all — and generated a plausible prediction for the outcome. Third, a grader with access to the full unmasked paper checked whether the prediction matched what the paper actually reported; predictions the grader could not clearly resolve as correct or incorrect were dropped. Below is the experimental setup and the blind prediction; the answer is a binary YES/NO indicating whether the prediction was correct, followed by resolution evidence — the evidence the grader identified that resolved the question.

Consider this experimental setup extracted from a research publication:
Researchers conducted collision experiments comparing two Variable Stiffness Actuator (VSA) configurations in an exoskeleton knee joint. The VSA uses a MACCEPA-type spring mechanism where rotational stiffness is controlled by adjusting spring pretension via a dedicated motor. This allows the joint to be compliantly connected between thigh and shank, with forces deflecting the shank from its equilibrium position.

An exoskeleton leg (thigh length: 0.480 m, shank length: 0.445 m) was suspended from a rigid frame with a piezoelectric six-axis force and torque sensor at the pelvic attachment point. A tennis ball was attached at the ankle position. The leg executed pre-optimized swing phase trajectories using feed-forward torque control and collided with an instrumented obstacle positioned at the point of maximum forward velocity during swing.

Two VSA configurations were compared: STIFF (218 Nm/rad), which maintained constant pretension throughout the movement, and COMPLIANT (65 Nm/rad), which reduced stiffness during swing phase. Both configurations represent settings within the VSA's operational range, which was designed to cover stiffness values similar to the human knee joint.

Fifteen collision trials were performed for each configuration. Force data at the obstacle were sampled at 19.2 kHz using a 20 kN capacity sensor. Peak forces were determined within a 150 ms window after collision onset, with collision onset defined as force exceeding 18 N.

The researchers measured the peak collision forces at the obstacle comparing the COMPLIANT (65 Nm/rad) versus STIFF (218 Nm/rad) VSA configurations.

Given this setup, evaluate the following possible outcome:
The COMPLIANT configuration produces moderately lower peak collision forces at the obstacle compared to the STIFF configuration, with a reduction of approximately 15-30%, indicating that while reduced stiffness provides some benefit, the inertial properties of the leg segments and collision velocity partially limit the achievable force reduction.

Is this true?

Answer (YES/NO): YES